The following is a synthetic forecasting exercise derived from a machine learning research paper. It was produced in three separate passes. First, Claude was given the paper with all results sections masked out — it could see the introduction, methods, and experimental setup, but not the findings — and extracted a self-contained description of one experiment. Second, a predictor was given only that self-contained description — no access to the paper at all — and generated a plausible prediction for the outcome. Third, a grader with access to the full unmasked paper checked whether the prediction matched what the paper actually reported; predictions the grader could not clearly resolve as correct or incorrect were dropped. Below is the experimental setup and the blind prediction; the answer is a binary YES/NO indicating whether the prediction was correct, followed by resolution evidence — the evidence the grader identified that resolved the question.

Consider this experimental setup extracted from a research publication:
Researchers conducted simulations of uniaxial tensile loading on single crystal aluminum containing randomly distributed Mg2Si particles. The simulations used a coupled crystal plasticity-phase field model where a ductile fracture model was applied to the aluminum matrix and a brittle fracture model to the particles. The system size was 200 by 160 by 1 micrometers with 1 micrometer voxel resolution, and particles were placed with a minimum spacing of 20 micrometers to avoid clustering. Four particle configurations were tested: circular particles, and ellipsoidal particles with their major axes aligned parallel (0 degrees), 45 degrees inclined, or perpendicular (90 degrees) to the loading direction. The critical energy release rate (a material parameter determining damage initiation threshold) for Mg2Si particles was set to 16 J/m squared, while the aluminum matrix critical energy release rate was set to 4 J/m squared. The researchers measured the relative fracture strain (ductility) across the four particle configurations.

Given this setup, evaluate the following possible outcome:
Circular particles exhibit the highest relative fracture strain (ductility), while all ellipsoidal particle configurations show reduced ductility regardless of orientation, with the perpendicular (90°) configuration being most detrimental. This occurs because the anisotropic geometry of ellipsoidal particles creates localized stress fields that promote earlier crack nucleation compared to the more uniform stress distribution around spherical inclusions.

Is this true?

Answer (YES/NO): NO